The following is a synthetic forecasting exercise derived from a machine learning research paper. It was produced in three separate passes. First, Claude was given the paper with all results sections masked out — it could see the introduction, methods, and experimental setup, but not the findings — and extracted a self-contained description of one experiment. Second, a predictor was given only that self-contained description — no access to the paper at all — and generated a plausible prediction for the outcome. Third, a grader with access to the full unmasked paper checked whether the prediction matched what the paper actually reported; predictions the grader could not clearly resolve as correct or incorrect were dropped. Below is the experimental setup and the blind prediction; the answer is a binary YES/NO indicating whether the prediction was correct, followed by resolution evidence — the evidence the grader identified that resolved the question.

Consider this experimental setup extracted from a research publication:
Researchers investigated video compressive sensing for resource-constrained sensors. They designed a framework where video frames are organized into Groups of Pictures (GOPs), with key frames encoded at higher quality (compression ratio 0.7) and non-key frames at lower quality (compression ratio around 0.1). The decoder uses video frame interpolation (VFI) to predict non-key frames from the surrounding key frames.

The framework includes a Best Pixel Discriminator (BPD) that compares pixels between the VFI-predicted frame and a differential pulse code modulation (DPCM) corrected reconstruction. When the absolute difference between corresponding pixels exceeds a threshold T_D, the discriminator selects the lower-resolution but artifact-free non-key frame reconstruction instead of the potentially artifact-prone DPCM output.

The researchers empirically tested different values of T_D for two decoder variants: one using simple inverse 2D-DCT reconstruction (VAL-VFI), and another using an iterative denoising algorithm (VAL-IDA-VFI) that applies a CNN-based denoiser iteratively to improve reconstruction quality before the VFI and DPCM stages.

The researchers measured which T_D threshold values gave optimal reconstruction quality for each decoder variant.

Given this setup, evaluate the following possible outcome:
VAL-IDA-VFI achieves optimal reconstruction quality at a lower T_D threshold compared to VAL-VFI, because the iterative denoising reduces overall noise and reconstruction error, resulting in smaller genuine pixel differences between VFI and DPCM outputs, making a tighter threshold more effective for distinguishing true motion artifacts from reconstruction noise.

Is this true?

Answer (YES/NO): YES